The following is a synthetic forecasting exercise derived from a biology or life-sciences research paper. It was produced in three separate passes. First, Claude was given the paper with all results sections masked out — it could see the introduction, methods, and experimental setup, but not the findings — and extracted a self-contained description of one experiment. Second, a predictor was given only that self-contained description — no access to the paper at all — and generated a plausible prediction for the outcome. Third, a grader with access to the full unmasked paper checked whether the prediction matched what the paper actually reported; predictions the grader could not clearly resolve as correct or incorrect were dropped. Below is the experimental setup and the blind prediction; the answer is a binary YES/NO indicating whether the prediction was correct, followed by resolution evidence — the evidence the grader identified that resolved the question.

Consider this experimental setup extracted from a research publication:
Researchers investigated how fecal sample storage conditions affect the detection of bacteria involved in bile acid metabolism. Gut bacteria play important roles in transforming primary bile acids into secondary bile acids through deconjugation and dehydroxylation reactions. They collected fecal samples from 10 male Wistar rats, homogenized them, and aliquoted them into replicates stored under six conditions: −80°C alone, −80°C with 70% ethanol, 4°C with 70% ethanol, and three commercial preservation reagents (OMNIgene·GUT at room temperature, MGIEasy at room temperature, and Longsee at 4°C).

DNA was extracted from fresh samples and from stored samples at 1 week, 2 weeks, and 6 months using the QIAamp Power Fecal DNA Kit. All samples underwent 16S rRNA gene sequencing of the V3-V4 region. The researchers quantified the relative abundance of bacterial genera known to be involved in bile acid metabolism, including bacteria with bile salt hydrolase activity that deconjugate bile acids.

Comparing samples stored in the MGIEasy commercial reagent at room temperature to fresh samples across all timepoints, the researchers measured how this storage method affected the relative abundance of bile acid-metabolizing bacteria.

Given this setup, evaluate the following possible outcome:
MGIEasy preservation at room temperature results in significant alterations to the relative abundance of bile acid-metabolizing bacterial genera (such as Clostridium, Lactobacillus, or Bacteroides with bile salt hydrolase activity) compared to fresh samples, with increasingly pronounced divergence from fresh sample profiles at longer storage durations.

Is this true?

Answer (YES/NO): NO